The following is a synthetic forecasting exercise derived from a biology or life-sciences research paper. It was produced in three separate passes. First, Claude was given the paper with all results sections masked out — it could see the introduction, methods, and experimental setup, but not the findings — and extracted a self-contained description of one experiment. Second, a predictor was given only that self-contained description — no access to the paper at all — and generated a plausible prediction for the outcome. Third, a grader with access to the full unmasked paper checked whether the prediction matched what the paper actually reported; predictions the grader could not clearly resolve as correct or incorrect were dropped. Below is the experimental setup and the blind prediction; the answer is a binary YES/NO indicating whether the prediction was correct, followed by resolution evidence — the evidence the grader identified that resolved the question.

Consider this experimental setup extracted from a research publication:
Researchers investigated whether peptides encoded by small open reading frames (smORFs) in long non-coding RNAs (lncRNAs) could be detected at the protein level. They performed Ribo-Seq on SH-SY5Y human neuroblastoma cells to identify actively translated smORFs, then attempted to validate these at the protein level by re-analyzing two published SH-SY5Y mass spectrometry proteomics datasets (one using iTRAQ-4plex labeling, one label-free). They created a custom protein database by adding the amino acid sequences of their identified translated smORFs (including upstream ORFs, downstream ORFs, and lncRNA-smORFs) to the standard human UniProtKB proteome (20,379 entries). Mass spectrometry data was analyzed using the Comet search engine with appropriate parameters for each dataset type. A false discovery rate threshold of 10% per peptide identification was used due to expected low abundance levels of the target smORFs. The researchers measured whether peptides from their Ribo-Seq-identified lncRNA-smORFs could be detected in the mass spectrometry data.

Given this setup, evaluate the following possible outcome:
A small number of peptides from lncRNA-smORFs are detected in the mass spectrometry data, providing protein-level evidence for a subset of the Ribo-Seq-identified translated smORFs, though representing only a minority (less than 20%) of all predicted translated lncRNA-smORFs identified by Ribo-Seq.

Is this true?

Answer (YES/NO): YES